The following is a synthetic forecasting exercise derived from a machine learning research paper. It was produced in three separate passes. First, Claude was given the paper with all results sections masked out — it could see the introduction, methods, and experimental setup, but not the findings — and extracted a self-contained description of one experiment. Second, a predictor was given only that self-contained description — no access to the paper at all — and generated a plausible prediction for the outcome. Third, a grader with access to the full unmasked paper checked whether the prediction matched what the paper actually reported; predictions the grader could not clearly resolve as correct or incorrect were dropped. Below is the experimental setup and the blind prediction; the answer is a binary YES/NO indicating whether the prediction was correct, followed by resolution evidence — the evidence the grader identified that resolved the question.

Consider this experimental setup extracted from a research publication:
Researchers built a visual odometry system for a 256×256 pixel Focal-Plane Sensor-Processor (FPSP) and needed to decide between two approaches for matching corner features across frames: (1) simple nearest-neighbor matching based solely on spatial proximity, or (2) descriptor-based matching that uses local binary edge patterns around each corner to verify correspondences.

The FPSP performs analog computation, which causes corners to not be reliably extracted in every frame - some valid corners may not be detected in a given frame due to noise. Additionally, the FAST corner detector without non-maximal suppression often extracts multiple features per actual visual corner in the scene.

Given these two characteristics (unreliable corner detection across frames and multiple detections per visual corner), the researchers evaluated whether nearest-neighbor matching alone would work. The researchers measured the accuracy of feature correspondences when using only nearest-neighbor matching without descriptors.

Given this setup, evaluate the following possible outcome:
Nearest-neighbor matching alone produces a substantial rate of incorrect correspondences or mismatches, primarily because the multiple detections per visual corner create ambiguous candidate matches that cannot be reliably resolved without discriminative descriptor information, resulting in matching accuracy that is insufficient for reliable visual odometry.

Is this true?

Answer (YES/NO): YES